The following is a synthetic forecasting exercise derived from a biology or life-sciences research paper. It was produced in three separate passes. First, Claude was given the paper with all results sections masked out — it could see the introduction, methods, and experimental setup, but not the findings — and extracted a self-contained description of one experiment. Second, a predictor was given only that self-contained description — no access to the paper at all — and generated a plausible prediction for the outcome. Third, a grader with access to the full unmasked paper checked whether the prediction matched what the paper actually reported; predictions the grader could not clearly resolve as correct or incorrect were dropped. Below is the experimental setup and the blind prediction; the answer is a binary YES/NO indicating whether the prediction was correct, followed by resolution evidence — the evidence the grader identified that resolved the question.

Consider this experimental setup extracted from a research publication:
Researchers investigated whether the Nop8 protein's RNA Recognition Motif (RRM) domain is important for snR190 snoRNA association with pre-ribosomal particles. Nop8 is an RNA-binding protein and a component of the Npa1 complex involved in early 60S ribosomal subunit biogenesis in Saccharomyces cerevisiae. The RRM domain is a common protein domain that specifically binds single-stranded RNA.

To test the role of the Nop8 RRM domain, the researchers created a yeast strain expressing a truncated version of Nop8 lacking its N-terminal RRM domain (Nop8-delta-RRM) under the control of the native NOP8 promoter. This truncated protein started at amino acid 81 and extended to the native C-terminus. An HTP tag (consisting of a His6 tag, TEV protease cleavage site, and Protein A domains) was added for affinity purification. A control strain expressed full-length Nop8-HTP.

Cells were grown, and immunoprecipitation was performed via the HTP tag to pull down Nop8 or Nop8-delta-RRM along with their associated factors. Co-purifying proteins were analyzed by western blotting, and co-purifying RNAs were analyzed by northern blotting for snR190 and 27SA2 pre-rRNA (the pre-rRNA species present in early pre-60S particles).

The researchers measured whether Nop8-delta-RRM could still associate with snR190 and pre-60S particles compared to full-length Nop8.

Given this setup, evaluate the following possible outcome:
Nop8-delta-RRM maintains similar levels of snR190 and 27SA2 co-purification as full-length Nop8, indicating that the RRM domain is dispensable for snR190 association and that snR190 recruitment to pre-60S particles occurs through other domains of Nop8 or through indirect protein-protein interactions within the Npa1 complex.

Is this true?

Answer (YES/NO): NO